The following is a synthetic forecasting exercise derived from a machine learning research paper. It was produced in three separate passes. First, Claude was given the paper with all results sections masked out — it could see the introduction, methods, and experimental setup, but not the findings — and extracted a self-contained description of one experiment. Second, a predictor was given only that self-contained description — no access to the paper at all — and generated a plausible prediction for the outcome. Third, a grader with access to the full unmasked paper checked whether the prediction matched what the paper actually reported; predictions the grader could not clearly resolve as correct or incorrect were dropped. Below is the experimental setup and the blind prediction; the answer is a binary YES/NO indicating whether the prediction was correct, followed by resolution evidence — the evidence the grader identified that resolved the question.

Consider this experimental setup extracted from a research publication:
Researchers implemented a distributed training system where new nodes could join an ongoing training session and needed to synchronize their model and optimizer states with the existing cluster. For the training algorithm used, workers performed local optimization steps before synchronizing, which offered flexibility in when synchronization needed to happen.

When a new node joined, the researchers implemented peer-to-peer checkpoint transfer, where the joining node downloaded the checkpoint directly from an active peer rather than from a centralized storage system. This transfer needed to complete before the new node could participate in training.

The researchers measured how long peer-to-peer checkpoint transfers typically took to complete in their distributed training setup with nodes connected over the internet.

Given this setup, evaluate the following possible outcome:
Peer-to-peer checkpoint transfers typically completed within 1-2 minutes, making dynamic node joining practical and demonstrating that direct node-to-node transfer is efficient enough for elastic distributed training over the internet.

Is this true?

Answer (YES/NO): NO